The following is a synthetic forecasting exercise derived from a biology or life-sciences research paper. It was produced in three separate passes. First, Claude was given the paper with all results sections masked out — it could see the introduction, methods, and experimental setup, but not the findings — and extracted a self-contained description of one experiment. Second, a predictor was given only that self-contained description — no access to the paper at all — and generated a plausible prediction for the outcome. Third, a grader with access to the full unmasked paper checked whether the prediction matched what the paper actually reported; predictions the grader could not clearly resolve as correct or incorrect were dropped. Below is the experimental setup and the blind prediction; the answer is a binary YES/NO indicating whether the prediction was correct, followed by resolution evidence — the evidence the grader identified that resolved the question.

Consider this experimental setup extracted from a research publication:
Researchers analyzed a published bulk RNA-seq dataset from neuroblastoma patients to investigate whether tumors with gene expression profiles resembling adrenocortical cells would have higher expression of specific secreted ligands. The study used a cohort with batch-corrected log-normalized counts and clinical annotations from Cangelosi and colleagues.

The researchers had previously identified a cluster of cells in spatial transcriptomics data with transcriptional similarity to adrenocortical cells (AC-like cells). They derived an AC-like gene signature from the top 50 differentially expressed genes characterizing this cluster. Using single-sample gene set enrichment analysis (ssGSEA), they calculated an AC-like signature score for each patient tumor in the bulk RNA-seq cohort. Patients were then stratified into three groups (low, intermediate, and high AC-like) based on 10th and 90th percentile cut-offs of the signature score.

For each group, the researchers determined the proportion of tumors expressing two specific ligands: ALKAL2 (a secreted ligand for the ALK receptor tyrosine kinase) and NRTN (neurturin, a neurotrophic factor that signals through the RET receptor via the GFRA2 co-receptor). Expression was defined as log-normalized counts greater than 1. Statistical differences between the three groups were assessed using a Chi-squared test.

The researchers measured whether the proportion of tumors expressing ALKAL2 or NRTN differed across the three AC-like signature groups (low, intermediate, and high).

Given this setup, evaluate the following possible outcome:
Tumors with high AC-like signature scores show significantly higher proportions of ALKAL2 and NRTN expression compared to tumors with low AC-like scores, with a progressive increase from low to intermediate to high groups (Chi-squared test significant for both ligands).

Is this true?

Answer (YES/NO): YES